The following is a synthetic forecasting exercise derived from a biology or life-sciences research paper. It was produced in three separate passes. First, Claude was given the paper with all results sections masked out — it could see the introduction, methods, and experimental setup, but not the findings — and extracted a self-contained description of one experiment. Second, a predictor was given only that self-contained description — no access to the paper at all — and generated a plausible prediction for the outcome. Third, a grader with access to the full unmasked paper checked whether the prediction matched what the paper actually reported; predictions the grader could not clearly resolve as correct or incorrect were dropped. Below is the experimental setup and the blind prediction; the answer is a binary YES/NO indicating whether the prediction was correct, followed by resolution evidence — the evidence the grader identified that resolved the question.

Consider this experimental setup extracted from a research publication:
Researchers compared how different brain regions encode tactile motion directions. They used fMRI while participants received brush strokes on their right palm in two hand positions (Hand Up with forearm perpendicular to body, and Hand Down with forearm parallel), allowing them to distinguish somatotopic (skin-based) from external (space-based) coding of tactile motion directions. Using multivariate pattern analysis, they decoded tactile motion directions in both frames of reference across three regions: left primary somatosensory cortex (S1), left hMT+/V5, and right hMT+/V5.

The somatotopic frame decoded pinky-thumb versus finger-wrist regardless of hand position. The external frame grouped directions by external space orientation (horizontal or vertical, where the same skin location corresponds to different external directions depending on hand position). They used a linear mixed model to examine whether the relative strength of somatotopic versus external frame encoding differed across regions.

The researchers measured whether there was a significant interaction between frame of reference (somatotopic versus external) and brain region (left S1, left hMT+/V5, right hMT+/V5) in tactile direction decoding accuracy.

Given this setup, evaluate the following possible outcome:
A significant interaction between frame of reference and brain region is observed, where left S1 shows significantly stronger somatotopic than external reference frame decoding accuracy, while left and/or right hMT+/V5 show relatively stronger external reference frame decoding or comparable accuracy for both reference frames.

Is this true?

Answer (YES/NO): YES